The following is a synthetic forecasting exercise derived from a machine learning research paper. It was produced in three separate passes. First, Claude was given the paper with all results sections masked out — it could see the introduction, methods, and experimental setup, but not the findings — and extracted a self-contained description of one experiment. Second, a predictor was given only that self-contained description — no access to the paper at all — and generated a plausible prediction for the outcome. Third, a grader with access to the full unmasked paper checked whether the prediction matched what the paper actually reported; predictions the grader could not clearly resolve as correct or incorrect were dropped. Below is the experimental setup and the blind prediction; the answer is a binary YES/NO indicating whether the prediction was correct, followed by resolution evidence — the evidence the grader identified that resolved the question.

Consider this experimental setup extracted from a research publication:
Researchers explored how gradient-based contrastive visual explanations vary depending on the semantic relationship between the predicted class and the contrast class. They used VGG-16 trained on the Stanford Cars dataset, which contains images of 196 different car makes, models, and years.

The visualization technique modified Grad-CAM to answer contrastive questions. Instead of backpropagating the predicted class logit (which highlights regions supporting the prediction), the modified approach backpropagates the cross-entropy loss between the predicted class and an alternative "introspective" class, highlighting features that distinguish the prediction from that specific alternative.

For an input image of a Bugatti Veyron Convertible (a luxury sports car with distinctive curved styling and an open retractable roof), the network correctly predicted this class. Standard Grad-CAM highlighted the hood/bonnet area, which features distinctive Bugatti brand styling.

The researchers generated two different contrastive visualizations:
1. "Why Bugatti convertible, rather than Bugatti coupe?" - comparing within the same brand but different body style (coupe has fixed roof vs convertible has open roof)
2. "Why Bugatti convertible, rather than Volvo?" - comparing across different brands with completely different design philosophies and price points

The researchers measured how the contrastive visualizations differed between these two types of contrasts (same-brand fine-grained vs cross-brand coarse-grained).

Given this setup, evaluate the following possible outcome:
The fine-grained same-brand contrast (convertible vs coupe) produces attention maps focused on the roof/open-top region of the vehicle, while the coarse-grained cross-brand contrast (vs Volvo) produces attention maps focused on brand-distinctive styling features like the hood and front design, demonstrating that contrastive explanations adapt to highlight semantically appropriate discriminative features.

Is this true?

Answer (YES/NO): NO